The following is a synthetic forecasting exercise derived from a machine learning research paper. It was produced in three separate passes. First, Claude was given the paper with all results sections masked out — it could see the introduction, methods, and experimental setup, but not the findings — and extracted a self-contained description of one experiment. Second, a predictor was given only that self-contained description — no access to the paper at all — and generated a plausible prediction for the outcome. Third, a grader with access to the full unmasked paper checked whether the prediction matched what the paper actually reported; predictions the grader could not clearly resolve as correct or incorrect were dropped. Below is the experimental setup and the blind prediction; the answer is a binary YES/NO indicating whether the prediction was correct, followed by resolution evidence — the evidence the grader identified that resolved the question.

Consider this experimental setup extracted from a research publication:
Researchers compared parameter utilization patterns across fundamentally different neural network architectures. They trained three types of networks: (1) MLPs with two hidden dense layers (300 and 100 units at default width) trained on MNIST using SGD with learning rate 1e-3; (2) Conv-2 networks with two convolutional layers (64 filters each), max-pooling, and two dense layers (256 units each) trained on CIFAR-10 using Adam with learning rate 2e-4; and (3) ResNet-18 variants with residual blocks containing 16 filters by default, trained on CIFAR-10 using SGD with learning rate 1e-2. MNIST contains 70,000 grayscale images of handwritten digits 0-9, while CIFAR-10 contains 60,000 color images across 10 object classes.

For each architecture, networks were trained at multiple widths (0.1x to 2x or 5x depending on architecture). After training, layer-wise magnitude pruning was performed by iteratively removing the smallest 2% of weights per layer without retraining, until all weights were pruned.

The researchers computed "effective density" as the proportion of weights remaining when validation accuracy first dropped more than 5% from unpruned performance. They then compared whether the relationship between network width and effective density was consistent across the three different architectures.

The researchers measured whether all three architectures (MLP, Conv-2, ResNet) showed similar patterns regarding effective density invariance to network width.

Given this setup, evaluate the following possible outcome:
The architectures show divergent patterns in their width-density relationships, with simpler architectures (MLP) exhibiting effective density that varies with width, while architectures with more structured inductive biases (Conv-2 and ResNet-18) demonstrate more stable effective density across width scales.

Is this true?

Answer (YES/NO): NO